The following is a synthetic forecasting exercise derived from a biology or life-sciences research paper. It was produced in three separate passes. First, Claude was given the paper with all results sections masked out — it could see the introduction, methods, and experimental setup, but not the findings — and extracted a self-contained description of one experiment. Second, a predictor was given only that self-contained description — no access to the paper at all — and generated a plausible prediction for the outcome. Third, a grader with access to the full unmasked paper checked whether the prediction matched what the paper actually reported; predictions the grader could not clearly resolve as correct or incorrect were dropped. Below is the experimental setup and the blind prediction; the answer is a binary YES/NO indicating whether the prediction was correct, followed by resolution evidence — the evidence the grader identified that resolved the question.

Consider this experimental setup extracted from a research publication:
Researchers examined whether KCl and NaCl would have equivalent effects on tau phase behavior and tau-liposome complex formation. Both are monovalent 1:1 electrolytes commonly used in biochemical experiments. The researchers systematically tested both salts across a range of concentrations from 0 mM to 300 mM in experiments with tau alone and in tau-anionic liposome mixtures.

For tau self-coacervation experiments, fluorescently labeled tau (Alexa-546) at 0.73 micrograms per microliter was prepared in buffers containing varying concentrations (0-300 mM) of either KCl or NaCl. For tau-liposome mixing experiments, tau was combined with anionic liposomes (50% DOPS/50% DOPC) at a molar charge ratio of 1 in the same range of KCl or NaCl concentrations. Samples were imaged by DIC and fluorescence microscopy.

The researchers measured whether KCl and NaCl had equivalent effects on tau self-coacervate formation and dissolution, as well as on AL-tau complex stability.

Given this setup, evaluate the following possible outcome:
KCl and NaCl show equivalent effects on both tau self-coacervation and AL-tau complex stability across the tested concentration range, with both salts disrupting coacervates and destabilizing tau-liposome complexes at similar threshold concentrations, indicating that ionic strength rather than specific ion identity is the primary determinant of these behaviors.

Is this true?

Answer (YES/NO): NO